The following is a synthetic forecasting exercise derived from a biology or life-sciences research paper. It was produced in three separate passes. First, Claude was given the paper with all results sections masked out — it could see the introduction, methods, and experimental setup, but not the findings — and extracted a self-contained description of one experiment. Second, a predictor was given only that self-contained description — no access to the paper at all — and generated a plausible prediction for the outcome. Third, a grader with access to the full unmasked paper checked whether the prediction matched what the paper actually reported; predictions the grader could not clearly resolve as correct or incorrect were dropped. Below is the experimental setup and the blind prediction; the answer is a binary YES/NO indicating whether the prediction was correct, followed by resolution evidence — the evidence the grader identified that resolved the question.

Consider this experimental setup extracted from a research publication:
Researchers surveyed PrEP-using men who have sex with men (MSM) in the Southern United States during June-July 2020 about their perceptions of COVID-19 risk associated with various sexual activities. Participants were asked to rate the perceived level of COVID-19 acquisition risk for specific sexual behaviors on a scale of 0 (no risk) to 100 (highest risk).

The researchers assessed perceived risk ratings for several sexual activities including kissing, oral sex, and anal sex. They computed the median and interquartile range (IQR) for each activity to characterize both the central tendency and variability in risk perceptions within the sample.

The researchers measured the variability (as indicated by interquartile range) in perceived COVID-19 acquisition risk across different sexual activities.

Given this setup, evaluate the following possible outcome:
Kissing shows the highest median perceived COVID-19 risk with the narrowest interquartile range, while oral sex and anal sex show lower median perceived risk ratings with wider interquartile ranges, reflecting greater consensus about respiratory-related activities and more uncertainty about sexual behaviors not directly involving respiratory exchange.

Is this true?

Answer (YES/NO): YES